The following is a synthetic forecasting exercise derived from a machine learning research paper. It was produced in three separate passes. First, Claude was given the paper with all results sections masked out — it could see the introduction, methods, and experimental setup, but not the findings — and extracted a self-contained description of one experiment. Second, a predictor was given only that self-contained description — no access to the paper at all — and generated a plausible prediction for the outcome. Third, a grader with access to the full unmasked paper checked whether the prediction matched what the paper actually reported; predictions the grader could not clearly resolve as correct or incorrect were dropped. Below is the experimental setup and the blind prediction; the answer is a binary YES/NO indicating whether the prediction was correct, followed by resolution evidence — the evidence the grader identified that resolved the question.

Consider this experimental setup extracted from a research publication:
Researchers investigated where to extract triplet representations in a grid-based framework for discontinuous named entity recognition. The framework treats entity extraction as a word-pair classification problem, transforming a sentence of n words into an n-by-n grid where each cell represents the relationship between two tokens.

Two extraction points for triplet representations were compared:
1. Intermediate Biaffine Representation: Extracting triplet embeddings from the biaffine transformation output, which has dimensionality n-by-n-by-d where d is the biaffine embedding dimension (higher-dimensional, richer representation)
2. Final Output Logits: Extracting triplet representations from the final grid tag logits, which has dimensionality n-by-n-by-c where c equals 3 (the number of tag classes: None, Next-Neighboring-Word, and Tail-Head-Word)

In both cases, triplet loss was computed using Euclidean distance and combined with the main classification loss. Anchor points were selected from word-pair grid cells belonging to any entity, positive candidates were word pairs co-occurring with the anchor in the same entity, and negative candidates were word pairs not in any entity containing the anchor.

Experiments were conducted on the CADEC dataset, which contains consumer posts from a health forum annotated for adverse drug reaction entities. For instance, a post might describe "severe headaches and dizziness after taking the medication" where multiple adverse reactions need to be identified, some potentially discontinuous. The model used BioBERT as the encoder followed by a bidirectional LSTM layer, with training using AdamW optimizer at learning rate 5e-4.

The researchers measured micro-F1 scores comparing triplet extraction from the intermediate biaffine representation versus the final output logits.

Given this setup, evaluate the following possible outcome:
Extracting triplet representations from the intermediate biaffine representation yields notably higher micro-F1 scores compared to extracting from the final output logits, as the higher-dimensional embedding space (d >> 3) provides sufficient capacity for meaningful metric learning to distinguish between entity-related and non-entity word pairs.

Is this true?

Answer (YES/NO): NO